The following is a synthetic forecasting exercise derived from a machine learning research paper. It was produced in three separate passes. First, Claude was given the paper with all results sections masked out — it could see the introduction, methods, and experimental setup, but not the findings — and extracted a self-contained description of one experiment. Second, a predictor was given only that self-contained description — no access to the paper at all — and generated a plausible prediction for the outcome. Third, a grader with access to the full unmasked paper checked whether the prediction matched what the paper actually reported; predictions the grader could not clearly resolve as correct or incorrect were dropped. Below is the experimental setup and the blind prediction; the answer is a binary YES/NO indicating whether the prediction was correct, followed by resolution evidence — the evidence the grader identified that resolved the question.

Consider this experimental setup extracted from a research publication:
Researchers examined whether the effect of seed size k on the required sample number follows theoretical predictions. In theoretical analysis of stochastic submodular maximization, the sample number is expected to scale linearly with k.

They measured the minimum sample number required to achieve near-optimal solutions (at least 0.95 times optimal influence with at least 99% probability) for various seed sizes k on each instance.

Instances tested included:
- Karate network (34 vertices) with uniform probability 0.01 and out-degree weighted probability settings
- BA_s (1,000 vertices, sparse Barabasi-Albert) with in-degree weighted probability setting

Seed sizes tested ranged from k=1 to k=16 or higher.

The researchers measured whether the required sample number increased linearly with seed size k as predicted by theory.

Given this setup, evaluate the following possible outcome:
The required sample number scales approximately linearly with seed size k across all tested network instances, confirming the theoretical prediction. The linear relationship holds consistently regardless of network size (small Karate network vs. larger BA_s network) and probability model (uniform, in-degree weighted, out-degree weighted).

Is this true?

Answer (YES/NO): NO